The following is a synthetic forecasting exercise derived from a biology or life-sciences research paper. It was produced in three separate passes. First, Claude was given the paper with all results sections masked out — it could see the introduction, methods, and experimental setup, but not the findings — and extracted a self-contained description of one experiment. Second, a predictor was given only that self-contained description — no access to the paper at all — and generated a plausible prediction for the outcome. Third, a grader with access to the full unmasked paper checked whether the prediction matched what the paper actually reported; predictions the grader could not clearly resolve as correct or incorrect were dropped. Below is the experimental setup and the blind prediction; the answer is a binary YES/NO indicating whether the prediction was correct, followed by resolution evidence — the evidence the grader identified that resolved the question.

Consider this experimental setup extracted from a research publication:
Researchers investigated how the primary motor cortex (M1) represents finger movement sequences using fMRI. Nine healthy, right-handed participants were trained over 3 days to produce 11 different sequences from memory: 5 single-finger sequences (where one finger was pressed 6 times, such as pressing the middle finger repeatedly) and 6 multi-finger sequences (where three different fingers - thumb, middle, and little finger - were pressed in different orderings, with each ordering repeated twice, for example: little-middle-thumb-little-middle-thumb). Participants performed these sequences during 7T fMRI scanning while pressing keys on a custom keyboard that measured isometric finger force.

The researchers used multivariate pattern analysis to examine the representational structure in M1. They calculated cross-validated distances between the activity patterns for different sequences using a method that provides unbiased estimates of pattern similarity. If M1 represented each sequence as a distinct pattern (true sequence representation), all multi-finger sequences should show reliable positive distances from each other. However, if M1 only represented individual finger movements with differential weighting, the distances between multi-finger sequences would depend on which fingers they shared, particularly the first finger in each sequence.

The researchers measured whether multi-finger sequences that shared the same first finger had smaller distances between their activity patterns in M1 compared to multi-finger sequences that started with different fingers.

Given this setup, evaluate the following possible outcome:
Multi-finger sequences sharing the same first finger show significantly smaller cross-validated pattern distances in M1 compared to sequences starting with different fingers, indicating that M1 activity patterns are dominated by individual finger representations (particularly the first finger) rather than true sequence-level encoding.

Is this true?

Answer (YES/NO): YES